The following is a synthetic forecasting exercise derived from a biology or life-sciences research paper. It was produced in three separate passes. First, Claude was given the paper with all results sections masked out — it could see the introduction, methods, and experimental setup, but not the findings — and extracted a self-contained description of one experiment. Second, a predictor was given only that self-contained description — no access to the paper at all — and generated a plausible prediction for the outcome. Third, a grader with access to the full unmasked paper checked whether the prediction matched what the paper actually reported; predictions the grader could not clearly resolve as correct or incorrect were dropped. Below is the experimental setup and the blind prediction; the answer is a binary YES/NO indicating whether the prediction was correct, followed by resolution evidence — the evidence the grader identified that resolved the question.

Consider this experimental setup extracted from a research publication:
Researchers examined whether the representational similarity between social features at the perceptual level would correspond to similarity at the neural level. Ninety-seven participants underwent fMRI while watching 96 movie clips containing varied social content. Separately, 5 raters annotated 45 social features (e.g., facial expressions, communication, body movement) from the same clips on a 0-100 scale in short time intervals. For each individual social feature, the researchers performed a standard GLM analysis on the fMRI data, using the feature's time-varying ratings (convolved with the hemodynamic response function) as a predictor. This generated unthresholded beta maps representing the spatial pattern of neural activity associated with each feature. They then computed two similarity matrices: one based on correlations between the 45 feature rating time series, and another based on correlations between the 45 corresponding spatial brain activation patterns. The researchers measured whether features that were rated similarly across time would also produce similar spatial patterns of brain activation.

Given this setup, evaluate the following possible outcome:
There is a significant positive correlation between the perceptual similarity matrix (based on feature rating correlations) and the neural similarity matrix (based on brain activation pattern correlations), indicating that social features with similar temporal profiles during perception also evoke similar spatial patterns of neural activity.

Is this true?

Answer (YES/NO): YES